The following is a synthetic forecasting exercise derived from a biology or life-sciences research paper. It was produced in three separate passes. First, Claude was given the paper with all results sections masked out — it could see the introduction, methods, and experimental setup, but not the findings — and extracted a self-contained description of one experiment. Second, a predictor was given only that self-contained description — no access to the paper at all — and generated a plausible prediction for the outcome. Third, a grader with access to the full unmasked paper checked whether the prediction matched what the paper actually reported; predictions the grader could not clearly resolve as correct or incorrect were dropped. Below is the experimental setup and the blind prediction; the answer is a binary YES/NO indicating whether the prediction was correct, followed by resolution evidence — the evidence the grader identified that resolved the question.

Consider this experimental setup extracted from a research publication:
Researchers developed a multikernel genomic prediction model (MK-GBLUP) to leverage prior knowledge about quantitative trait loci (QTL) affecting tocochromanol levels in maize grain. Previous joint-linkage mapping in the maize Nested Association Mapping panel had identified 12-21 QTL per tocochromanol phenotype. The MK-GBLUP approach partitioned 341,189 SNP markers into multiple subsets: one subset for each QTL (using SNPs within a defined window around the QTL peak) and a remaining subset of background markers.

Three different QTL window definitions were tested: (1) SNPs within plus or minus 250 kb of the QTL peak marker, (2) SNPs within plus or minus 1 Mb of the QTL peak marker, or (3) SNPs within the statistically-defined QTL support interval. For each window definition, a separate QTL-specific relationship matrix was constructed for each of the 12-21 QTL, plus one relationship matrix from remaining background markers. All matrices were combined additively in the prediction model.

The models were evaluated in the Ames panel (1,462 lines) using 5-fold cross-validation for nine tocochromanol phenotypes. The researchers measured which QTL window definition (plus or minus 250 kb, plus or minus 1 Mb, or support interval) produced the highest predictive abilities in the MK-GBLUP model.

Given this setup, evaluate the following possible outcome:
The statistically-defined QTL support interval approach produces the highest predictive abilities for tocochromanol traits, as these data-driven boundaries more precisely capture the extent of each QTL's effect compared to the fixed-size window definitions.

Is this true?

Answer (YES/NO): YES